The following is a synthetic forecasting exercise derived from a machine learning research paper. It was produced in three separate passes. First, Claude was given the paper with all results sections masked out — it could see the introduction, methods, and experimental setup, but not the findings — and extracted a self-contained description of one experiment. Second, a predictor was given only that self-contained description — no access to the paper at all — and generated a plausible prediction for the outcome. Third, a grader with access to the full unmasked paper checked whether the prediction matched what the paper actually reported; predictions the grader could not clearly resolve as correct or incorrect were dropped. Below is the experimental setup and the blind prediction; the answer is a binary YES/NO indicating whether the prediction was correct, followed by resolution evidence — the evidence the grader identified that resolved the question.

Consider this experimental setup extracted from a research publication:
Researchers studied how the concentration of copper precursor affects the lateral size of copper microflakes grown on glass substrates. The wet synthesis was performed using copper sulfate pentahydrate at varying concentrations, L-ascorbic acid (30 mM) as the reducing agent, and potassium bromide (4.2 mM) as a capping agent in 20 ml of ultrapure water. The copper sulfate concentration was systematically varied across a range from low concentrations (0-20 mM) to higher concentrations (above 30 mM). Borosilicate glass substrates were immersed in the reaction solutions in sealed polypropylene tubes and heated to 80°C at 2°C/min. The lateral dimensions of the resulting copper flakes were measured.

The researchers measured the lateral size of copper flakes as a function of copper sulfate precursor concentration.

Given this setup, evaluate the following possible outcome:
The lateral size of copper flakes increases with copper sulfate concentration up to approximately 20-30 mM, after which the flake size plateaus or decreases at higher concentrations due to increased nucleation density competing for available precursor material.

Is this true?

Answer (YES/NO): NO